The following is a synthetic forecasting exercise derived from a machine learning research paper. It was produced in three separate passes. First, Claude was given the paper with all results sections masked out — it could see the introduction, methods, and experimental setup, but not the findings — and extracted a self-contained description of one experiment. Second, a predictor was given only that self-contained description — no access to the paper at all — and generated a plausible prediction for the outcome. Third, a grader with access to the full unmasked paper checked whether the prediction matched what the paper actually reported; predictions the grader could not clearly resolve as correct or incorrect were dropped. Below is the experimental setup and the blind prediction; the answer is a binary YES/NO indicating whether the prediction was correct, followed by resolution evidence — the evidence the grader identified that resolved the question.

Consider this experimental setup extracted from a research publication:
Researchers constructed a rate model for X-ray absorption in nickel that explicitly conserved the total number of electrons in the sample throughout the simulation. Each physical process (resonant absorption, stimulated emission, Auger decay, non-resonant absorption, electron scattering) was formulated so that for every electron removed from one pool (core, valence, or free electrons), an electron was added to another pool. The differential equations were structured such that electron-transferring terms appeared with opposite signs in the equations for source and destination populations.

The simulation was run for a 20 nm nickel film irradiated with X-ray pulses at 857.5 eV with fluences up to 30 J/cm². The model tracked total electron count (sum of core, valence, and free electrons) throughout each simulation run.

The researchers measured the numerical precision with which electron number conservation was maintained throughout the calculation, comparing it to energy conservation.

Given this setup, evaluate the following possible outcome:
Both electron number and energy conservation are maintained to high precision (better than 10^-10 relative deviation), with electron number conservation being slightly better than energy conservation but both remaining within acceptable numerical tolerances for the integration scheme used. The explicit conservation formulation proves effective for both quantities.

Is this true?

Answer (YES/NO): NO